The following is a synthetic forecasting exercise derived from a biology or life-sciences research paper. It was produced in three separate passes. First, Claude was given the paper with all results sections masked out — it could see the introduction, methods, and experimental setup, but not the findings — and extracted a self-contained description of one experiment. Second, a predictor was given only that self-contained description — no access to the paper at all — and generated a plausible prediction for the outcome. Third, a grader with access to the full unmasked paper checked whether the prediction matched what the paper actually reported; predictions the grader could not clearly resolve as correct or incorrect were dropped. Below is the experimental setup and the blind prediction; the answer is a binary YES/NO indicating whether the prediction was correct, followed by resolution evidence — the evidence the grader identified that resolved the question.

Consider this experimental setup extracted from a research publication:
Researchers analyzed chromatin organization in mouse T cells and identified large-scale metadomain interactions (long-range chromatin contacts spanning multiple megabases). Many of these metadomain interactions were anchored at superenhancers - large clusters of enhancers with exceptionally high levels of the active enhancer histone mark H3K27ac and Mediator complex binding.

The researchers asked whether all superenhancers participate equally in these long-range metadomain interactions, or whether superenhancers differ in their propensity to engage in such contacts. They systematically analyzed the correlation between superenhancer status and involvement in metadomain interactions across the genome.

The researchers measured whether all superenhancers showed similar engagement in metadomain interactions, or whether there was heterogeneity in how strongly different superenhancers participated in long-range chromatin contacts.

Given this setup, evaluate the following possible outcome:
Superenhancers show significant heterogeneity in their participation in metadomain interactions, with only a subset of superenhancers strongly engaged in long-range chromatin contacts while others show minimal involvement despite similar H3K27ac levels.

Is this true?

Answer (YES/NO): YES